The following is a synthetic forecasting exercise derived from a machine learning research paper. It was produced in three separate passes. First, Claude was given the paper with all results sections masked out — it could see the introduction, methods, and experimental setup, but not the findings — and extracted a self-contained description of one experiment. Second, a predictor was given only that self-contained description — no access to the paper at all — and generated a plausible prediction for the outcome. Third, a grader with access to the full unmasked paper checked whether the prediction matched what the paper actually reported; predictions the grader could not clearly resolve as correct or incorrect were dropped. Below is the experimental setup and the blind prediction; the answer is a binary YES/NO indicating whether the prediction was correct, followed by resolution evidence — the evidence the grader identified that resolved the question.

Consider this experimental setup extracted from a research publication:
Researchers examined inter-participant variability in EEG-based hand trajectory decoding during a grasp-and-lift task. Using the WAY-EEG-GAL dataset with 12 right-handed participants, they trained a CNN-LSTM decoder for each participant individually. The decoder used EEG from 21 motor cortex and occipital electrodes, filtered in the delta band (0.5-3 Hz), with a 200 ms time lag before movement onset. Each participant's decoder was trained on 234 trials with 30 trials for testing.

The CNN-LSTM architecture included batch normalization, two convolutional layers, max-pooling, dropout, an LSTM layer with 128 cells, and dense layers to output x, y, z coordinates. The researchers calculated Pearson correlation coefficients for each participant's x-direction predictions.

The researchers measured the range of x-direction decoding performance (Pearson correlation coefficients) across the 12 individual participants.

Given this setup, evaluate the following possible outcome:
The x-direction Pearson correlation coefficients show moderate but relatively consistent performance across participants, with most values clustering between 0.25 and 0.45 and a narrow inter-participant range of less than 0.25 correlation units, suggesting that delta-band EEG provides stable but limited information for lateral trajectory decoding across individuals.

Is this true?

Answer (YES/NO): NO